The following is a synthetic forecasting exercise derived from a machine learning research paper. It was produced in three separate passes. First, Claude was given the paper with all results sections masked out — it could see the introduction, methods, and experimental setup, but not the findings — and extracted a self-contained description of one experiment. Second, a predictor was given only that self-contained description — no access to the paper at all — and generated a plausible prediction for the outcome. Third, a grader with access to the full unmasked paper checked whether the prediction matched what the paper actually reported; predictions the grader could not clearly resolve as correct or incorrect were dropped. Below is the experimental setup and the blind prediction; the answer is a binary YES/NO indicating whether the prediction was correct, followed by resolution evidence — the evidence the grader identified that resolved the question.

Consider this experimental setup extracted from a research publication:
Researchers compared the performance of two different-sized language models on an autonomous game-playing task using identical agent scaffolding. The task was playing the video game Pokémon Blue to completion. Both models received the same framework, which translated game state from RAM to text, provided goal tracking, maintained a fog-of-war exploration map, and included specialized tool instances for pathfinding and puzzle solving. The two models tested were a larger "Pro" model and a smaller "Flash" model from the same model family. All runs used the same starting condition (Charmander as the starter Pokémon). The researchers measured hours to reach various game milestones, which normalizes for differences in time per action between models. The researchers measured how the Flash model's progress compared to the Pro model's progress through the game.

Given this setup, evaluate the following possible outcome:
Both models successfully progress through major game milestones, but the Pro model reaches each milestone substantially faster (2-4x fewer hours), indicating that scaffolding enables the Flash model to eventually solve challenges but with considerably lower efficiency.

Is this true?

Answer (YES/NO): NO